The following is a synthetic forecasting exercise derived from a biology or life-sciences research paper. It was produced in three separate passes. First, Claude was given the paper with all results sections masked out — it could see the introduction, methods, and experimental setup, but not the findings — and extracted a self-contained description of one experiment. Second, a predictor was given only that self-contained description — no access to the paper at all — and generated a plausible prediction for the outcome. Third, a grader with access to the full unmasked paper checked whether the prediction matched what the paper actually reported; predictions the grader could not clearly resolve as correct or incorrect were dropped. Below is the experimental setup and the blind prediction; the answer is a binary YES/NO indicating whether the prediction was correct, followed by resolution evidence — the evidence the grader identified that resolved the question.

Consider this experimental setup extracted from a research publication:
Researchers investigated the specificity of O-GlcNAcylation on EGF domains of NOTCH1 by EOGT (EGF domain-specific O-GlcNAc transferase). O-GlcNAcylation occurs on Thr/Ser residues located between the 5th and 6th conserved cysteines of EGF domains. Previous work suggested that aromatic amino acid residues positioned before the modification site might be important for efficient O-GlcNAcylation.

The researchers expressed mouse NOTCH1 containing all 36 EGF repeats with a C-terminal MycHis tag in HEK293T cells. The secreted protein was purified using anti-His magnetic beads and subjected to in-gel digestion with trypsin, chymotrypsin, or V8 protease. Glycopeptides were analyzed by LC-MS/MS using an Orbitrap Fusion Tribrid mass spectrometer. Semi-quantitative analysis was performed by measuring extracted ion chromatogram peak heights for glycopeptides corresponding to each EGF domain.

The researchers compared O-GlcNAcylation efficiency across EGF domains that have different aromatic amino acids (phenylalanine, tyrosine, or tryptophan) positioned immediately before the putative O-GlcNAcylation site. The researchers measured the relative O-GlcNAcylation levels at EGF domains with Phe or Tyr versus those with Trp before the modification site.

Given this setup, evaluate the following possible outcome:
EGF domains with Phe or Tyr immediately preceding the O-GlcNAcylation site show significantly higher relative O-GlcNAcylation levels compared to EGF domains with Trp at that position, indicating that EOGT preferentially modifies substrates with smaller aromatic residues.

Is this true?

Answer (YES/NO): YES